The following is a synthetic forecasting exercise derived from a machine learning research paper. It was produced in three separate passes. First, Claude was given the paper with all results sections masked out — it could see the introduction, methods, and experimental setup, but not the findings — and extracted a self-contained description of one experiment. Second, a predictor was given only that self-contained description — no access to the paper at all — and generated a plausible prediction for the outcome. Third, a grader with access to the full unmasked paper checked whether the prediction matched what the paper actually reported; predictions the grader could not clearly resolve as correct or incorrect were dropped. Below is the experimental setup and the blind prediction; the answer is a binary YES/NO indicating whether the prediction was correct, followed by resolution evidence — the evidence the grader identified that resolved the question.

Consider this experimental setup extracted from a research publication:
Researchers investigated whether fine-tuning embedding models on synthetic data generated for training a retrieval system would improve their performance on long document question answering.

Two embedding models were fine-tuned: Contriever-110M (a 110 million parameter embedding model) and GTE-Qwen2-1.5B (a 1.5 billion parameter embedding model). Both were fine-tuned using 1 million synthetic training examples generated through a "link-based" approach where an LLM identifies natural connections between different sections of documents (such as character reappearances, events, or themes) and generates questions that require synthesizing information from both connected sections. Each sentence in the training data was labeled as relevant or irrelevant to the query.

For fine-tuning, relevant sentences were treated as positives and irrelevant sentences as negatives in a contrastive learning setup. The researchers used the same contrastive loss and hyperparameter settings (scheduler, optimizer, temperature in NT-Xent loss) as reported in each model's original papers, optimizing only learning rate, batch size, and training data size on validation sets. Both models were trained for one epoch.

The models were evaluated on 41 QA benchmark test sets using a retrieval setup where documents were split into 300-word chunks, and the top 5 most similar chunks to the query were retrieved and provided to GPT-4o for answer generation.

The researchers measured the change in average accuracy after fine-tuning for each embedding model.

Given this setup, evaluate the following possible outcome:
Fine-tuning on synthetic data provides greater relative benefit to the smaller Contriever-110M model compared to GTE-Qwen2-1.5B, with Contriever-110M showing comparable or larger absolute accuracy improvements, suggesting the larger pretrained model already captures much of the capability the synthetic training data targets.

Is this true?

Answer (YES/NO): NO